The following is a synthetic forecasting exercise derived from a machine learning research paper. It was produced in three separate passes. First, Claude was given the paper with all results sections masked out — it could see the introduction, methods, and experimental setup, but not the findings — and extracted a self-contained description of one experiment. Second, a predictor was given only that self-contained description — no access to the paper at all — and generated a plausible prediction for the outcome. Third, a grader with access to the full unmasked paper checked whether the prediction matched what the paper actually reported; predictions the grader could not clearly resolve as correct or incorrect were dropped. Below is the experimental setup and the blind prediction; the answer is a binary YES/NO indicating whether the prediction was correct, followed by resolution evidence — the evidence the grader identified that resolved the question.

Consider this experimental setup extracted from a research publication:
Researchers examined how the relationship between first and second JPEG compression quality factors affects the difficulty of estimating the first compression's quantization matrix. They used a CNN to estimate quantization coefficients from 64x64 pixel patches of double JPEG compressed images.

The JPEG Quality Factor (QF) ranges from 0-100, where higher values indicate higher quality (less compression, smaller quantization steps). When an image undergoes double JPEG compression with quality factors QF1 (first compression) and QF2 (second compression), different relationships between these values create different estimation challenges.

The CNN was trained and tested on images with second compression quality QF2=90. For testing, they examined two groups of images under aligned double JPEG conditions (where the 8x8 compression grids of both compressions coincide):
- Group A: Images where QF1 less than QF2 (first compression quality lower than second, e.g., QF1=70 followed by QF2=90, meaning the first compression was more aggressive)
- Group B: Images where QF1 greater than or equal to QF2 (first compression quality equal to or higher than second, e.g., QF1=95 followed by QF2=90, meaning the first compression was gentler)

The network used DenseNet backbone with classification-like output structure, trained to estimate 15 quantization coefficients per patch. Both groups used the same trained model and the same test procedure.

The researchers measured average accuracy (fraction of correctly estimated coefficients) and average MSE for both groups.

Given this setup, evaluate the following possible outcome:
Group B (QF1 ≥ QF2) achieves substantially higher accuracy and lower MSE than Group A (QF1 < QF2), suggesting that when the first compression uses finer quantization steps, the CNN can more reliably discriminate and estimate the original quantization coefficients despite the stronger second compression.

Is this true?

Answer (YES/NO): NO